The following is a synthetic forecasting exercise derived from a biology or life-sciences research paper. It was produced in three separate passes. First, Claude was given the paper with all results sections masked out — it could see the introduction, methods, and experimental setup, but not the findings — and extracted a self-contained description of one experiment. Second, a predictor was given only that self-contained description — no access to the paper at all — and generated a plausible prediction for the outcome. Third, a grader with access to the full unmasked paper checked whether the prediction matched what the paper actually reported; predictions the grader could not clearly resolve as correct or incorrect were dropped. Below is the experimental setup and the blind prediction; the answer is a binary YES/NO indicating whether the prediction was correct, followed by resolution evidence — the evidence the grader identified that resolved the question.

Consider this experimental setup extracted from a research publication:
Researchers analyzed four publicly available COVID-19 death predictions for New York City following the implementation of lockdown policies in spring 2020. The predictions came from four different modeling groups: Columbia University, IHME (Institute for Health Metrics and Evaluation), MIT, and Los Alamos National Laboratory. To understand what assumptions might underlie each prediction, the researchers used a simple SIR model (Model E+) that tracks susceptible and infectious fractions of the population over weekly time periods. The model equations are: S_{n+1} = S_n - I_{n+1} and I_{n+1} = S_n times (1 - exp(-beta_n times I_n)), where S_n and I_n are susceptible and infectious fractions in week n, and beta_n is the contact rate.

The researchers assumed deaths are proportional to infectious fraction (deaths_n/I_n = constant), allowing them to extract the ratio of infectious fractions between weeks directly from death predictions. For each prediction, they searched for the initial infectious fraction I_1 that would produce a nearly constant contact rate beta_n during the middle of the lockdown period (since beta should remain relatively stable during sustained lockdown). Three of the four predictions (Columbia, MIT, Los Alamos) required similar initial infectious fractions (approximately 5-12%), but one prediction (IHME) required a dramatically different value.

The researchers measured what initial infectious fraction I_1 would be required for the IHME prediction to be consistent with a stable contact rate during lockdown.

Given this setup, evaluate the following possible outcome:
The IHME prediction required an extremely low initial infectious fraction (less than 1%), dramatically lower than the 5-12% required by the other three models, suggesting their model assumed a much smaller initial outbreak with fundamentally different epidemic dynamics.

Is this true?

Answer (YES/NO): NO